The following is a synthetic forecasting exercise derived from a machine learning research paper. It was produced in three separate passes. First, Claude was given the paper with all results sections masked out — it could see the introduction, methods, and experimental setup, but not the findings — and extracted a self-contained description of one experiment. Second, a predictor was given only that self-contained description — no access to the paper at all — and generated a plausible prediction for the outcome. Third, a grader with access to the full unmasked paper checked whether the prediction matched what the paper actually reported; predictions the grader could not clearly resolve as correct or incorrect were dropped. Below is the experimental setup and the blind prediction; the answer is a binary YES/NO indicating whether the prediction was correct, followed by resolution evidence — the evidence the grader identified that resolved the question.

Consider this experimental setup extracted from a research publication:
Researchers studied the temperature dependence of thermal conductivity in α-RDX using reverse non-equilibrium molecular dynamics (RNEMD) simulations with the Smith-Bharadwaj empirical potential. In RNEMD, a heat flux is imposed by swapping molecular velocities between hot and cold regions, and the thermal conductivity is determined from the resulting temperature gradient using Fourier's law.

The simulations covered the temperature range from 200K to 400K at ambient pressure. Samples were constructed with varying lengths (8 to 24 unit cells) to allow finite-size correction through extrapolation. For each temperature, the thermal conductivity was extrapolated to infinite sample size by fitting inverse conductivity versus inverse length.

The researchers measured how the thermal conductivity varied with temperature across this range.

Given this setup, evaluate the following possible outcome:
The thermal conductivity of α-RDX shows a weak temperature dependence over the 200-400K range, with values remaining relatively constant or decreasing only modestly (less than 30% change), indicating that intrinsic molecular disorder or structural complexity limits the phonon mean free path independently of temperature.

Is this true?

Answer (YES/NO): NO